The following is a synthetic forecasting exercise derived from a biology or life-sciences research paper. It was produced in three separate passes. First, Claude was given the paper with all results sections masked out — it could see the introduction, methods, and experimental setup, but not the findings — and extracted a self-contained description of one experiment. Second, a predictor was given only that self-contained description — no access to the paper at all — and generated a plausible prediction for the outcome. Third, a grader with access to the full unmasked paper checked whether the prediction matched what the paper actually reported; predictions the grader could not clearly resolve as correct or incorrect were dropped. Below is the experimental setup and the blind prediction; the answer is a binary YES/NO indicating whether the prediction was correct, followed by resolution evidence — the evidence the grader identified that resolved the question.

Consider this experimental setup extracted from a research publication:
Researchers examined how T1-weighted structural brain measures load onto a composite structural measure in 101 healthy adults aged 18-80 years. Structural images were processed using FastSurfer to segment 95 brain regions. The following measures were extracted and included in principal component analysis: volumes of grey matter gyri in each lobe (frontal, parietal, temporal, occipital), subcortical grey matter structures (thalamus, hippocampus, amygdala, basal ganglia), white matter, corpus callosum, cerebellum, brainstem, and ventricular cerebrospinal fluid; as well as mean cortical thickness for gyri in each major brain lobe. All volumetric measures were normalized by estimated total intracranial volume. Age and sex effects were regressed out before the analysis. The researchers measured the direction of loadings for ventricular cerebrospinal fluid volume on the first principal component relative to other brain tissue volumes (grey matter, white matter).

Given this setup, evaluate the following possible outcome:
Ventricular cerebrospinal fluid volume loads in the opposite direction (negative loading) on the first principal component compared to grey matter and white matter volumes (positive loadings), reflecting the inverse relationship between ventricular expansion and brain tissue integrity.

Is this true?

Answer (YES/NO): YES